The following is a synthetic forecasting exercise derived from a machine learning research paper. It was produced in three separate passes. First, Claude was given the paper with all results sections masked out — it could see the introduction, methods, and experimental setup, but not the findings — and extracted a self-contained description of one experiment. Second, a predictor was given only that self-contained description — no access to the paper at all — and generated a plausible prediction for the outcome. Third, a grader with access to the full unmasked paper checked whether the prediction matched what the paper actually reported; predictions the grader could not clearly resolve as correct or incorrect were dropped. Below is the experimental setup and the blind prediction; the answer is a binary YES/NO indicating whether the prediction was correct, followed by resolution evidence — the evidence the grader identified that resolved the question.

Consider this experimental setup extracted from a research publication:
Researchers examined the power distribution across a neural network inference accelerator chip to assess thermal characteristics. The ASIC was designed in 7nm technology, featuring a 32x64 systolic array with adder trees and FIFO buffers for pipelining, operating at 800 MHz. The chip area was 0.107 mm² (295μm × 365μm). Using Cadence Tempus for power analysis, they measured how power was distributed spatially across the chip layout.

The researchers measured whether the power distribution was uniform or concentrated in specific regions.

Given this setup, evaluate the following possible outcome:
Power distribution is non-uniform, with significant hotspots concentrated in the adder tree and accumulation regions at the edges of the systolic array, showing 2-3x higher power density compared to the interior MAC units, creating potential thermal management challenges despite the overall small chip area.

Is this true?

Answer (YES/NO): NO